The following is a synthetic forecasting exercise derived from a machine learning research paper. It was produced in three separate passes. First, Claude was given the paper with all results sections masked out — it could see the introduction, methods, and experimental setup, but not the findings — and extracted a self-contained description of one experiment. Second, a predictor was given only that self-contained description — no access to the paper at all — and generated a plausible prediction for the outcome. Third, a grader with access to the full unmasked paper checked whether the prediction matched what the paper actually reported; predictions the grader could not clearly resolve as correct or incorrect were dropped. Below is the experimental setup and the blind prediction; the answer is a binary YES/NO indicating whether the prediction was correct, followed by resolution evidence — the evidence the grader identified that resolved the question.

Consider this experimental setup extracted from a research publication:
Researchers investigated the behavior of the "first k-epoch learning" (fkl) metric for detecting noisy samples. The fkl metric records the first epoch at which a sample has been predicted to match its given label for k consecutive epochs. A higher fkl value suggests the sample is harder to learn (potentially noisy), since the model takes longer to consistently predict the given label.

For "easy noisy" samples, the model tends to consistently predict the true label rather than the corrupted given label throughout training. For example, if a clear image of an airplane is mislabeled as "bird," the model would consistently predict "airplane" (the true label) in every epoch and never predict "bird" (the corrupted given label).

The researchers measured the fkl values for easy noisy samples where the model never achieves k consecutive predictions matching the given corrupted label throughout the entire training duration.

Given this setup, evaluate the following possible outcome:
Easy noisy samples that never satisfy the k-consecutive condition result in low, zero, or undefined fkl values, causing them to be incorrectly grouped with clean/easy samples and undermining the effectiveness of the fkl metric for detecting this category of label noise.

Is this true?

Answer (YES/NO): YES